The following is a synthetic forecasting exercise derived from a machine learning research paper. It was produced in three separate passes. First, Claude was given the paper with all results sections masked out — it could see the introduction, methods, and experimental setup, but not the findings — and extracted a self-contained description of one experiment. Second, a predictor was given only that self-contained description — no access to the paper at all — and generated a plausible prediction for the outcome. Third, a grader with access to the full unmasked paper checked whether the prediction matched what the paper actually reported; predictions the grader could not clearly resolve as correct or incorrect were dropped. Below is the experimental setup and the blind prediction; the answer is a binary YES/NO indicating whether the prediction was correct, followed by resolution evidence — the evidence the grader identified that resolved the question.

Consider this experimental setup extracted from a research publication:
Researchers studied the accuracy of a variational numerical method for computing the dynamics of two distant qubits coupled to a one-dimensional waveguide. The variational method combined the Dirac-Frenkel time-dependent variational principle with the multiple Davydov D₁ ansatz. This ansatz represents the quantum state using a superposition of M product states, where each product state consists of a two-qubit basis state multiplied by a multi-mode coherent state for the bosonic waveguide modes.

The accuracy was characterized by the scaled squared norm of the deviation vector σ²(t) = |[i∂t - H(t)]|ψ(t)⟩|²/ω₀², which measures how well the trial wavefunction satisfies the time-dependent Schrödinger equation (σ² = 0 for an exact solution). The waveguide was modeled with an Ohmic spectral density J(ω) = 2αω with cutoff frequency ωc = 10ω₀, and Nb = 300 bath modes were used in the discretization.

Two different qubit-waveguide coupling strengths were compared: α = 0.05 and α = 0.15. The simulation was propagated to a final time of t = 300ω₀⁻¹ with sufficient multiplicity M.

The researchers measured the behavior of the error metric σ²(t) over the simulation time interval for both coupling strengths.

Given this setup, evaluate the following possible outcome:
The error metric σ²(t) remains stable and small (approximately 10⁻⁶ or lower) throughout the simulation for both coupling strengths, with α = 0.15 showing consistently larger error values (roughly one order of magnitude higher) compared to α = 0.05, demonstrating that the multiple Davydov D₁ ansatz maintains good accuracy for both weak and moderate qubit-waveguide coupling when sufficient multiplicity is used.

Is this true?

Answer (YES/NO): NO